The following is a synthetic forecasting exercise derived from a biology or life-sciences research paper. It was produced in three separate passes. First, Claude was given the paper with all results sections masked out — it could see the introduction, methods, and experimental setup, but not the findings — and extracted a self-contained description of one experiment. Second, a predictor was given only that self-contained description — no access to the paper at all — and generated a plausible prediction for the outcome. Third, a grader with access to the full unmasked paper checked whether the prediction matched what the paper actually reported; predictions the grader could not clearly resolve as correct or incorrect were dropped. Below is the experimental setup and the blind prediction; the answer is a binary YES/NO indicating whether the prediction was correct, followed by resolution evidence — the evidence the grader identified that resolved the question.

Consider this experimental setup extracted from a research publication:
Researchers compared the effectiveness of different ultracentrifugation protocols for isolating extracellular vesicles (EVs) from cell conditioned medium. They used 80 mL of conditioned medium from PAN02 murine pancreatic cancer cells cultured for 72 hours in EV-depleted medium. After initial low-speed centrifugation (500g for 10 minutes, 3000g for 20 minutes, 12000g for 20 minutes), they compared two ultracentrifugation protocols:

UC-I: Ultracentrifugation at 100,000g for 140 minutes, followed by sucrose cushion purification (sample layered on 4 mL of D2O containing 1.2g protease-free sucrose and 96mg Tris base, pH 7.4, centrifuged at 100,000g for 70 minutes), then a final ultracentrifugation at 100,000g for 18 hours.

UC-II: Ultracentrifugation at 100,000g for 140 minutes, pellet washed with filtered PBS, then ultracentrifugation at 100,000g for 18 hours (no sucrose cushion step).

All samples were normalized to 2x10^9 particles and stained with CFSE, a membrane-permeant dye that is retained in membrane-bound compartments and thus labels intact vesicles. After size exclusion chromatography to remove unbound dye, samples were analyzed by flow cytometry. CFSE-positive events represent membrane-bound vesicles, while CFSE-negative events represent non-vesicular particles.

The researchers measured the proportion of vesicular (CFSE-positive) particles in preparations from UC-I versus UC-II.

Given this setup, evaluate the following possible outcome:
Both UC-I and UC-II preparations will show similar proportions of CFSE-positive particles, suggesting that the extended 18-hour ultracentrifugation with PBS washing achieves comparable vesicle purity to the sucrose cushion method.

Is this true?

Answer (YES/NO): NO